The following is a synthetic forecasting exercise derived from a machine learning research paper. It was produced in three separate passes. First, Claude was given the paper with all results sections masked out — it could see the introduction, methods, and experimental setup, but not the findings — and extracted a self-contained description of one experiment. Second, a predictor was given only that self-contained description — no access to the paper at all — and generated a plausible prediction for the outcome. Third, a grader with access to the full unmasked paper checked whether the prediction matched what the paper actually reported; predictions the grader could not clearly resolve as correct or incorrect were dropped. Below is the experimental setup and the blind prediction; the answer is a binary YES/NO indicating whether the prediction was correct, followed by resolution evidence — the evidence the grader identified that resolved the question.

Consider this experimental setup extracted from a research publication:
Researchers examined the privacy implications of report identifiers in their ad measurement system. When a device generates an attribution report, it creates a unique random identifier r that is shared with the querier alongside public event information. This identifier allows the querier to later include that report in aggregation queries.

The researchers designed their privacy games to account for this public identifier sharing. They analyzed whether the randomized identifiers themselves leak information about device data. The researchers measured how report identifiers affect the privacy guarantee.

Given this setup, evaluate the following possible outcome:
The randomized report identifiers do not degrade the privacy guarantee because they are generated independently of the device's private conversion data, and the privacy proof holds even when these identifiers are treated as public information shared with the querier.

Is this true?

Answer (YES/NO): YES